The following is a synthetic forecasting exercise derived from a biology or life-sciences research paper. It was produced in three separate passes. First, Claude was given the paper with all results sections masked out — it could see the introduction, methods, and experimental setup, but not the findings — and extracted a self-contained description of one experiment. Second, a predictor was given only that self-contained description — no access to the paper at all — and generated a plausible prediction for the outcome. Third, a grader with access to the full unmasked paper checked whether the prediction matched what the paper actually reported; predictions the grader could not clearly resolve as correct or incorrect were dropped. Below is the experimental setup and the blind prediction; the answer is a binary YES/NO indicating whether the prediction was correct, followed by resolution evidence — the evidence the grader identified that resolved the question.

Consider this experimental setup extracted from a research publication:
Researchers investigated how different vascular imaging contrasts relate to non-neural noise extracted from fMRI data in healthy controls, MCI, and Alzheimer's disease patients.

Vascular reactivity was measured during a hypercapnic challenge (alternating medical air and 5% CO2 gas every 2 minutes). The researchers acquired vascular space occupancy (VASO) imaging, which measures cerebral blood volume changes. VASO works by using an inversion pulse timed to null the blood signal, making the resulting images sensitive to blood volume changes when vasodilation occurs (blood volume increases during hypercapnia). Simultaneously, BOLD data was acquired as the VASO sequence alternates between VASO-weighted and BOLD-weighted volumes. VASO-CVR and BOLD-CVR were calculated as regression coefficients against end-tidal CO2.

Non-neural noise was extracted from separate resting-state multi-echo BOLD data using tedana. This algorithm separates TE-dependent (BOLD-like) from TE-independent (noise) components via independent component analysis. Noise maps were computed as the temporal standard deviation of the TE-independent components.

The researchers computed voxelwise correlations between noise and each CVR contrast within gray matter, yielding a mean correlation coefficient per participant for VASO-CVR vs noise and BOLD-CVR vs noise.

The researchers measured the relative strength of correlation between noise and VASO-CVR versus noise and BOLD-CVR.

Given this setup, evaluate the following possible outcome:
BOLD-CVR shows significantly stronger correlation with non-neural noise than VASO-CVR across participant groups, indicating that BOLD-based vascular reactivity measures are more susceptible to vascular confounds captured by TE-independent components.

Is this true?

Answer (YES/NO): YES